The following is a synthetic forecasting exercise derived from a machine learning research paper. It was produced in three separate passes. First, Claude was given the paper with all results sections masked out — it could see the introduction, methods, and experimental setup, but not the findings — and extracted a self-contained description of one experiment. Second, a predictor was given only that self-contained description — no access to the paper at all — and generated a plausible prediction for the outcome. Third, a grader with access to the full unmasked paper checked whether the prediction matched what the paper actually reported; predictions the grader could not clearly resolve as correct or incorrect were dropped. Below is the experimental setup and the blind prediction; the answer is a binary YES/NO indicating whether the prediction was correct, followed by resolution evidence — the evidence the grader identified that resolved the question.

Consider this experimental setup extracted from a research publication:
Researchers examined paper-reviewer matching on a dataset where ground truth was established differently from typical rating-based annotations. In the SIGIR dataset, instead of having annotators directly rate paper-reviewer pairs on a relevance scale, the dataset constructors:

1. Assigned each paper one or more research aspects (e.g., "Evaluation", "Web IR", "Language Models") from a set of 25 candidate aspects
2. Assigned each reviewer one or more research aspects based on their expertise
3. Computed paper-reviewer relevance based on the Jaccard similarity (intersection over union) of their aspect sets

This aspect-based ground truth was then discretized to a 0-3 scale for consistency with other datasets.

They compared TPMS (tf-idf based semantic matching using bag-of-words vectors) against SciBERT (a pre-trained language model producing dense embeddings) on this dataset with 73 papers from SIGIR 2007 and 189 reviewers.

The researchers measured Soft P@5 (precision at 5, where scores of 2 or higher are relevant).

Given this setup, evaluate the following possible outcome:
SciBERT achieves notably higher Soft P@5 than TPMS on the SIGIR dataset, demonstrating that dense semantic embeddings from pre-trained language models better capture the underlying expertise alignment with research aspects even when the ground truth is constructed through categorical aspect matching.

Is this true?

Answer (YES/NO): NO